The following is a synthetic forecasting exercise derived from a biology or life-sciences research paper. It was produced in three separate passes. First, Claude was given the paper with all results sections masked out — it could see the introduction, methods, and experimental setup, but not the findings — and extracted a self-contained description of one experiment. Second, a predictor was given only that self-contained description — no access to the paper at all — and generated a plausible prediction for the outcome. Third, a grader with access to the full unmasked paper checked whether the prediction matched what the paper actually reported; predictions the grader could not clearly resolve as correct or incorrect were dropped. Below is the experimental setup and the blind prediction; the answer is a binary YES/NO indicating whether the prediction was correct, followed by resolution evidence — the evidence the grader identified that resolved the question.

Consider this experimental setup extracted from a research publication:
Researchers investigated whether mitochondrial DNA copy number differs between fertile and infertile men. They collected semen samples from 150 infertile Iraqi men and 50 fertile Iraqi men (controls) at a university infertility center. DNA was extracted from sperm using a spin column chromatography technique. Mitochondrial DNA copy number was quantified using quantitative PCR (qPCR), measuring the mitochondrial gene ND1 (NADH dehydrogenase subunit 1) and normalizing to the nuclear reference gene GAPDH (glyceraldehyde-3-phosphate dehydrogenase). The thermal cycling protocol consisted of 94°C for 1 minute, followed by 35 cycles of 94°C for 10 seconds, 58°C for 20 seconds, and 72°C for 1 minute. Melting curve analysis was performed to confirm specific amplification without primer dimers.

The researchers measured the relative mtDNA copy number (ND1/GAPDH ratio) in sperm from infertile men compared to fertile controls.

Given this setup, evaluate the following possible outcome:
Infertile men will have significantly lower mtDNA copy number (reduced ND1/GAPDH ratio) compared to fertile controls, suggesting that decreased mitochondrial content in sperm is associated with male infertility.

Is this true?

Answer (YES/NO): NO